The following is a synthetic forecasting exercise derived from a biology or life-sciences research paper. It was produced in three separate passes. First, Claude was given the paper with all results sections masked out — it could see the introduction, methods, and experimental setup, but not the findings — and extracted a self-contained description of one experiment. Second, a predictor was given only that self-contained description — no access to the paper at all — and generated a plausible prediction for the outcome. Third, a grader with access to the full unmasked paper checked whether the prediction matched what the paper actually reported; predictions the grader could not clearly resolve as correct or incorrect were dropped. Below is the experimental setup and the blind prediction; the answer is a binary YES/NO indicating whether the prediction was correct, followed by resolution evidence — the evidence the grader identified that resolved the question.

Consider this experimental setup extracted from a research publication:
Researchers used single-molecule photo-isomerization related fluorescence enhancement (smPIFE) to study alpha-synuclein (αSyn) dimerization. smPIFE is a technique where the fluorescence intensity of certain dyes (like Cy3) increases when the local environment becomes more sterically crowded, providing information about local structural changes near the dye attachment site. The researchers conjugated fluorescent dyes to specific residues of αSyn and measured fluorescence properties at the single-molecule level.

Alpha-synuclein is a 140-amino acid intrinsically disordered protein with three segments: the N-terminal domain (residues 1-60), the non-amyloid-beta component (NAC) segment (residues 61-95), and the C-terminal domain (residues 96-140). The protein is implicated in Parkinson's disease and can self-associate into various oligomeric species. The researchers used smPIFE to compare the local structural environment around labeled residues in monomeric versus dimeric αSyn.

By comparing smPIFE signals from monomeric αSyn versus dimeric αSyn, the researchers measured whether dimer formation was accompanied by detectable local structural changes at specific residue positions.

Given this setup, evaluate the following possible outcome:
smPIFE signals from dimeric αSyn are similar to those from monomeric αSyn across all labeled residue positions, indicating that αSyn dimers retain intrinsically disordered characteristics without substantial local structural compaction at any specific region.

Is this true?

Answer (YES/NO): NO